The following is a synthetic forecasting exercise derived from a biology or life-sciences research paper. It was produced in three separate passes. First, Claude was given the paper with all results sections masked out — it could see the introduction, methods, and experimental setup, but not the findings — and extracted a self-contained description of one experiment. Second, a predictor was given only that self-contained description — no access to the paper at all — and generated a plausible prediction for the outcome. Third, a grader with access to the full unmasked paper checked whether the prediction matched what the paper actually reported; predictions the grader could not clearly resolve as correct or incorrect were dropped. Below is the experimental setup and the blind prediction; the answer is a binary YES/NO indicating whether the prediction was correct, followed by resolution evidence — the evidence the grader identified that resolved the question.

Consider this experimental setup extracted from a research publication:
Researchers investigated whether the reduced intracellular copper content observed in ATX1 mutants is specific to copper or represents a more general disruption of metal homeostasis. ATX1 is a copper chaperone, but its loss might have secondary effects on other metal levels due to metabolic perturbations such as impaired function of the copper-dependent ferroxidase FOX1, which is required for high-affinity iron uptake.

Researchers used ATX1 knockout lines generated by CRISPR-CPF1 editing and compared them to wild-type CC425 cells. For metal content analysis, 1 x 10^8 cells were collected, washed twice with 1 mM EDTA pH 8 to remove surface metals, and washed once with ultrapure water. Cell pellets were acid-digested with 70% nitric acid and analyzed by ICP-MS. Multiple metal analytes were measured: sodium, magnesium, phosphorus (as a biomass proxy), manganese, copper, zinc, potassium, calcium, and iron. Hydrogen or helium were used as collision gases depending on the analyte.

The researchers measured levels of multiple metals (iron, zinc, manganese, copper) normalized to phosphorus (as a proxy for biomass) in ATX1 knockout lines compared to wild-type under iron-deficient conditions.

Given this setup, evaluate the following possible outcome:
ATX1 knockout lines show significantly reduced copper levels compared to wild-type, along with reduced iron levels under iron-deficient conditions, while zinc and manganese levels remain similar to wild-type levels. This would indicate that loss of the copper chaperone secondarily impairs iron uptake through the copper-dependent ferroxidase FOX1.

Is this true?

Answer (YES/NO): NO